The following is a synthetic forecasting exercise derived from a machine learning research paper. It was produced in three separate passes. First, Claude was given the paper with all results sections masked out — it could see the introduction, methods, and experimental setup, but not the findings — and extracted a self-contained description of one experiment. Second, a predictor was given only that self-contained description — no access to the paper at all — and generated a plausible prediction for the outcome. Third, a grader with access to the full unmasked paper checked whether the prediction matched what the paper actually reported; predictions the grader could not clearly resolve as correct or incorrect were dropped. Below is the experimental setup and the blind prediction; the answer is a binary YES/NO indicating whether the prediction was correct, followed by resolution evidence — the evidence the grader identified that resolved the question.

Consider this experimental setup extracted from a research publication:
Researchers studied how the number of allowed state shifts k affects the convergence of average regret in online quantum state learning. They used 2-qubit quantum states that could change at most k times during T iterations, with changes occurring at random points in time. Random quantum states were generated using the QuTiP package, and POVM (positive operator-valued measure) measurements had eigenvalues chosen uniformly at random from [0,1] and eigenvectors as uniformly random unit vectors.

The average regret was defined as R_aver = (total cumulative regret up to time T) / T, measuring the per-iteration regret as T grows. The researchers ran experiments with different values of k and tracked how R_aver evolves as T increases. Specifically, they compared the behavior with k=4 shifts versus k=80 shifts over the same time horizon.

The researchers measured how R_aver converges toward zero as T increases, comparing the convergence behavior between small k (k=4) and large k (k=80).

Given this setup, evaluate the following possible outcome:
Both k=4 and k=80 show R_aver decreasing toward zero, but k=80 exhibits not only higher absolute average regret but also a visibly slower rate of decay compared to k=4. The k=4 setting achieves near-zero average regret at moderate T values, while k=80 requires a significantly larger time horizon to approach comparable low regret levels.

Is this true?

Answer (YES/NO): YES